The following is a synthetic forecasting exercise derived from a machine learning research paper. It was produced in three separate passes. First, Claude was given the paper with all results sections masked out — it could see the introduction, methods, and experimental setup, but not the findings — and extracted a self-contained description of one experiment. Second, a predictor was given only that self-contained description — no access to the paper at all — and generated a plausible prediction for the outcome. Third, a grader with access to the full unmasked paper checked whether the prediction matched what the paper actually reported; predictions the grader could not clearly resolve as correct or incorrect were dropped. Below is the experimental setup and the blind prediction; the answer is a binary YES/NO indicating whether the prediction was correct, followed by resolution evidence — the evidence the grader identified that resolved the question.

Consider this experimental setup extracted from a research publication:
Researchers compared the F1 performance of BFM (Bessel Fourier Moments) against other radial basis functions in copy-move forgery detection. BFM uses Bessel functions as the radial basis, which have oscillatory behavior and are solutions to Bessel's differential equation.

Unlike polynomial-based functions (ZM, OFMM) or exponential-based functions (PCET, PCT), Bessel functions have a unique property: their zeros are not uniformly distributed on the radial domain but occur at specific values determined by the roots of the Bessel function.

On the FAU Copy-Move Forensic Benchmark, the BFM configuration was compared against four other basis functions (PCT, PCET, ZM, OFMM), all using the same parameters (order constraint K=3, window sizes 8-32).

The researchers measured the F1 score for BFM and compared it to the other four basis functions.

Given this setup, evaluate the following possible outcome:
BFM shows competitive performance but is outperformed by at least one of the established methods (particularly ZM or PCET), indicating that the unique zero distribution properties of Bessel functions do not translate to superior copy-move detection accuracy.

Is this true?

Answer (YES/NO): NO